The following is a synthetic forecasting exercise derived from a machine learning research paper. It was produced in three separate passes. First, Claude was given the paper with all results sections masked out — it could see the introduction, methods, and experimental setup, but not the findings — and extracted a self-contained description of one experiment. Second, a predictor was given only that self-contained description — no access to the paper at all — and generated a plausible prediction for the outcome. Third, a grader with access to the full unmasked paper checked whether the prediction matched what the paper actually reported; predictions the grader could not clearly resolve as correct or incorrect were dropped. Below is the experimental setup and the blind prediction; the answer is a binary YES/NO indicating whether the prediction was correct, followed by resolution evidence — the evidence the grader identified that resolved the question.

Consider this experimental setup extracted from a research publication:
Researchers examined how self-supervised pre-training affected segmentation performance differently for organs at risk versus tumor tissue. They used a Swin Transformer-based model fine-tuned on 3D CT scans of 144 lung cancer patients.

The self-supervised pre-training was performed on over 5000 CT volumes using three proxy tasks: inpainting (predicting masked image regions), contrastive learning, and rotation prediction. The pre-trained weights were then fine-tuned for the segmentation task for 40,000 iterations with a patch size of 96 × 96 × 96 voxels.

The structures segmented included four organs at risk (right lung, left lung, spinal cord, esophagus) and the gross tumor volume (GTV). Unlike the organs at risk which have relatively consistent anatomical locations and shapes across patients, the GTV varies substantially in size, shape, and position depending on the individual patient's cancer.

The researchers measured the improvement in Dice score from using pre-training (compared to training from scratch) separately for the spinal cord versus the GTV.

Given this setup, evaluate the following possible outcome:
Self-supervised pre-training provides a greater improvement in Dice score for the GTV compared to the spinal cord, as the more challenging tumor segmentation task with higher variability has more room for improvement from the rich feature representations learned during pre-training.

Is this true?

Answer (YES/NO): YES